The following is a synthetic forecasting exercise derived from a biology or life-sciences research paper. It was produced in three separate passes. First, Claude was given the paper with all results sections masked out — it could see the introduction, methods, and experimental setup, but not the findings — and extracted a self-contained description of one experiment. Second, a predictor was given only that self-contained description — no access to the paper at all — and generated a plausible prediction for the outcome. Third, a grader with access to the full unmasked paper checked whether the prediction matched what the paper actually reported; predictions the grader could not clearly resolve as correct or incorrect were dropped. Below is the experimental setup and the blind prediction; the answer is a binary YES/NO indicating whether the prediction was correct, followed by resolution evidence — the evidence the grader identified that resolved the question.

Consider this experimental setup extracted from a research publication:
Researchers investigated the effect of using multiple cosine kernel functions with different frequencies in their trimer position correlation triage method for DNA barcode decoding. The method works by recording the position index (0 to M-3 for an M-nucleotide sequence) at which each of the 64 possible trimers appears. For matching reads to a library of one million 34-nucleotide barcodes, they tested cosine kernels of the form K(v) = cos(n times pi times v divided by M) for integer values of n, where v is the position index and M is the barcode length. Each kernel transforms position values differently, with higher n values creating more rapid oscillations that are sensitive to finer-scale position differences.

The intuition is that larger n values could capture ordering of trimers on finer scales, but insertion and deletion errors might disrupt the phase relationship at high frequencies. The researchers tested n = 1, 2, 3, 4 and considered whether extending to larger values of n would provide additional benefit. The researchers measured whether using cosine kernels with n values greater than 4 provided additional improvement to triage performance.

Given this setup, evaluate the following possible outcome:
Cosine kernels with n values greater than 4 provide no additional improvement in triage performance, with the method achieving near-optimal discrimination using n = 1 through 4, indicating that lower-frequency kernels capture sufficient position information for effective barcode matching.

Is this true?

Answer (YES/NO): NO